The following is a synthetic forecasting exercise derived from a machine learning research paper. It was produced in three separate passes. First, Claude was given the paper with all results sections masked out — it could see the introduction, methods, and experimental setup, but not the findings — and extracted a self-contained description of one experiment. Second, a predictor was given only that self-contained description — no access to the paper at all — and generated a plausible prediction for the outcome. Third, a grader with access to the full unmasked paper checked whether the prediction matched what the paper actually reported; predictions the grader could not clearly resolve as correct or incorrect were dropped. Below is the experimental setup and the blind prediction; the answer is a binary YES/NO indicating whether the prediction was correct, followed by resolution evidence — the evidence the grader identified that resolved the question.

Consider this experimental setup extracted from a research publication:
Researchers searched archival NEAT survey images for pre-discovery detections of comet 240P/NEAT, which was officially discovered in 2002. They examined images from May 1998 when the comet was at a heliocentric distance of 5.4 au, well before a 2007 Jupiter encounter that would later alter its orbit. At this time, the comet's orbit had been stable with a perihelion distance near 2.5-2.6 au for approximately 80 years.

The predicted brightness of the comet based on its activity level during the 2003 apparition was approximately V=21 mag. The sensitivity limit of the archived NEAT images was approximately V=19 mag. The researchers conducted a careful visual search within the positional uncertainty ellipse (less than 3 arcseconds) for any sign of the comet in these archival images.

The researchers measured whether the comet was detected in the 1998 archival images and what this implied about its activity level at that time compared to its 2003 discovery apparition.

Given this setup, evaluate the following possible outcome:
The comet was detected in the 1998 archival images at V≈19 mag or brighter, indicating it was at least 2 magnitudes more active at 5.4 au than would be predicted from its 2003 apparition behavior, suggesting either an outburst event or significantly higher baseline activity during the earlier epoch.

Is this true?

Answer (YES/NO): NO